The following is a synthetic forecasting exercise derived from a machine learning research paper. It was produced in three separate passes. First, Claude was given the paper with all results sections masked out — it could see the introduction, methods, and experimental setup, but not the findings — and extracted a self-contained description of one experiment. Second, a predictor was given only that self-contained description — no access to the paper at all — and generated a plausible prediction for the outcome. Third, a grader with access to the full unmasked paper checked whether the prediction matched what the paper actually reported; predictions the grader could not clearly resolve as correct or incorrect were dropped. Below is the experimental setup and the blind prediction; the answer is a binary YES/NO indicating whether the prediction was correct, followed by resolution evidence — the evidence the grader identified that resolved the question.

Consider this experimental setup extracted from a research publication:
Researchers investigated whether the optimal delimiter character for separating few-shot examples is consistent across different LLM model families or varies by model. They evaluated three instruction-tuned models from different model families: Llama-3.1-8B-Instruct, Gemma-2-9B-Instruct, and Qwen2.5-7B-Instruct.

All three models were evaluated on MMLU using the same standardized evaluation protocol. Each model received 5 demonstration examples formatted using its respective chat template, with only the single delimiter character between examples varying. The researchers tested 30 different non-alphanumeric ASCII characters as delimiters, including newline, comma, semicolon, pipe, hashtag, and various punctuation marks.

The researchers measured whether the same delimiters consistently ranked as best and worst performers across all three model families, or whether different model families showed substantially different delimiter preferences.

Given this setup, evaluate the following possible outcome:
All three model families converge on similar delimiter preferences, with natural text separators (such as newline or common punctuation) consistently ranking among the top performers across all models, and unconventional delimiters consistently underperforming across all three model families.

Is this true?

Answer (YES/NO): NO